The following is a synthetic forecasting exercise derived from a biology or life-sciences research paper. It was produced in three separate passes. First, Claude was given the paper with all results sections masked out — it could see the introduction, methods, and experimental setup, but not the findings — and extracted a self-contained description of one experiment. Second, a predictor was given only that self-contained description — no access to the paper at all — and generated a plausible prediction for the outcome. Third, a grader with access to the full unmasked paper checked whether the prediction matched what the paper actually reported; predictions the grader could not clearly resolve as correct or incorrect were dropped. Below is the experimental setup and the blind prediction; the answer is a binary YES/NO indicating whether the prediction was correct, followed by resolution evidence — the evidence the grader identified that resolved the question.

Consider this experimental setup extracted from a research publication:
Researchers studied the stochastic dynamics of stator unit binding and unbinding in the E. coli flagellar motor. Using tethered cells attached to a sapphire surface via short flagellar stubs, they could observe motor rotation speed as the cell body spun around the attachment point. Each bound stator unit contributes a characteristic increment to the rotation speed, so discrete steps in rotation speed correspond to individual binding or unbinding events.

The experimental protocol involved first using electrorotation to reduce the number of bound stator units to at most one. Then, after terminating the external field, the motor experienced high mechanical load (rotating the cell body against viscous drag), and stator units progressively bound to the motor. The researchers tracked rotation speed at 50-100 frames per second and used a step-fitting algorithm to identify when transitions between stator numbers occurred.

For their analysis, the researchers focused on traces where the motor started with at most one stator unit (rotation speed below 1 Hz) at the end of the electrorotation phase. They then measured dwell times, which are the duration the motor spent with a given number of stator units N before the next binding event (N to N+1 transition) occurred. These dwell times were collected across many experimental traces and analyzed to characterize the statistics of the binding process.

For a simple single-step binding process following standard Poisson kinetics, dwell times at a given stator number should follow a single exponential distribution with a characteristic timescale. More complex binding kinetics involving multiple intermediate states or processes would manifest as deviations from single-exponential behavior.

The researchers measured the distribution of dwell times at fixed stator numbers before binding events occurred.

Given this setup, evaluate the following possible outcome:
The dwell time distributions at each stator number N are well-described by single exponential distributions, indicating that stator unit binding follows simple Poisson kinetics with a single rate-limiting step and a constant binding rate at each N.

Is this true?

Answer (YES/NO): NO